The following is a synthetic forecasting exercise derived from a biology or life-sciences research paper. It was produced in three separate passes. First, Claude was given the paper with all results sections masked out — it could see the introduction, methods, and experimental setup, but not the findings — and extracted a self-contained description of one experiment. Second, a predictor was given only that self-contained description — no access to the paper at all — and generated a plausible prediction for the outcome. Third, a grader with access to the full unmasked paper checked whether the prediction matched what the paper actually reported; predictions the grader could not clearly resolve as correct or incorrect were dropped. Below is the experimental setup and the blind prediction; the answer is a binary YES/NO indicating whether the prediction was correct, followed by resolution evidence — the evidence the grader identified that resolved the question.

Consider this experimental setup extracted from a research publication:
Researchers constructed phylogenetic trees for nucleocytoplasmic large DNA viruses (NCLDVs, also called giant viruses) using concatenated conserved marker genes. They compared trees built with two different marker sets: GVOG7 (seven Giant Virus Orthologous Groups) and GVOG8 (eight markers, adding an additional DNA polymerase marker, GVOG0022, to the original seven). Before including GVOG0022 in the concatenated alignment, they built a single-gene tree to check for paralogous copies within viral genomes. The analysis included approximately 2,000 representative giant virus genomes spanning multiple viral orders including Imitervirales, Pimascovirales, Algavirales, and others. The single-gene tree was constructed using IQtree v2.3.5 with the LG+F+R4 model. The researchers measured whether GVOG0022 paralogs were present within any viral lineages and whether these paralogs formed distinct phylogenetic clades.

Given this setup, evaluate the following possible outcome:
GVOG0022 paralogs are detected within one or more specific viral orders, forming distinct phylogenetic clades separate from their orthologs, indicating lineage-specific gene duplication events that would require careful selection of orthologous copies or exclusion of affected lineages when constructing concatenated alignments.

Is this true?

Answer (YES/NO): YES